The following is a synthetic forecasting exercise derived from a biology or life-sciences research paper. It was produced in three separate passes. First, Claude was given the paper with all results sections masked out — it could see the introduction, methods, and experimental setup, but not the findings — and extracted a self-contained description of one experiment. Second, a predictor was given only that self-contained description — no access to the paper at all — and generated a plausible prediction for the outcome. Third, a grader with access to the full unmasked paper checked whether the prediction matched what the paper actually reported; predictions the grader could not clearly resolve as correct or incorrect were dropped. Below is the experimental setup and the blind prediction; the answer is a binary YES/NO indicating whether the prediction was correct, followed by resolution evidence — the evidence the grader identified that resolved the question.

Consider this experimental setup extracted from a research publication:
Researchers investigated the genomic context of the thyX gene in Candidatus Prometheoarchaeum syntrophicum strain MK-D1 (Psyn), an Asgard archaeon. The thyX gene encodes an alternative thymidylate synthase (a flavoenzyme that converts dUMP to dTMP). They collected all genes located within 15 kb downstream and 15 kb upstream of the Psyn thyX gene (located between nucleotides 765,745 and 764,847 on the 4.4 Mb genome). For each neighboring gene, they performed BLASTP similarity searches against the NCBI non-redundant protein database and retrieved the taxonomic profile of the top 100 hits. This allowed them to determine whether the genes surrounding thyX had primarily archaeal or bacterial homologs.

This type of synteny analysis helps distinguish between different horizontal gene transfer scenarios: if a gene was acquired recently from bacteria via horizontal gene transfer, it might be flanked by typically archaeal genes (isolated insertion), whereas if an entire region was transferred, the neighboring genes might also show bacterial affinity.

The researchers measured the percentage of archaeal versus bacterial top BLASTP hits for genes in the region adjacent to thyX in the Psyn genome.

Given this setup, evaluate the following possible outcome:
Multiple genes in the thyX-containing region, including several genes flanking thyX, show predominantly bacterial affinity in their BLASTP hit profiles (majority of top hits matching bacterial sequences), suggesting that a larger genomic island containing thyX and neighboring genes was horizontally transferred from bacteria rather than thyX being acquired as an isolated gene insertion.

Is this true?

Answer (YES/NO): NO